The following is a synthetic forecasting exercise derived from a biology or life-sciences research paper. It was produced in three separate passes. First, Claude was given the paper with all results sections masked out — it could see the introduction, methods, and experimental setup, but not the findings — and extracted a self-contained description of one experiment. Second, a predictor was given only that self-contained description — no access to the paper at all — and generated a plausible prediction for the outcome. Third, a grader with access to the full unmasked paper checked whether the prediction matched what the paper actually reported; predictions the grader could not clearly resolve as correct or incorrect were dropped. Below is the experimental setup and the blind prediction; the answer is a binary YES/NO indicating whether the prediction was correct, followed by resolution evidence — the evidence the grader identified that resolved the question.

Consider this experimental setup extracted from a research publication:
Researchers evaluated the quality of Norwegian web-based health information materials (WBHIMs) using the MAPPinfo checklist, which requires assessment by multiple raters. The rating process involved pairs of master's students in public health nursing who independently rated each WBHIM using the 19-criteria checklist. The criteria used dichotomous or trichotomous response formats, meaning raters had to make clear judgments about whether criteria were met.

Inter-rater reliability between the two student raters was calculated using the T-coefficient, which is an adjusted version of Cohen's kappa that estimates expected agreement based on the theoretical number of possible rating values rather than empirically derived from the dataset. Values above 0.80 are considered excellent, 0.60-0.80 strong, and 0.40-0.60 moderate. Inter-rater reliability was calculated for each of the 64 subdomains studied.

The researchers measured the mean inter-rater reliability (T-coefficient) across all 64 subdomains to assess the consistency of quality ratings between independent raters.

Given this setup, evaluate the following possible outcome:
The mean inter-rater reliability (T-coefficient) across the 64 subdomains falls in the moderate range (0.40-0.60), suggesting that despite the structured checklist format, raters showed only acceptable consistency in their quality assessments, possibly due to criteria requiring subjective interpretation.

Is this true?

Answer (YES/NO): NO